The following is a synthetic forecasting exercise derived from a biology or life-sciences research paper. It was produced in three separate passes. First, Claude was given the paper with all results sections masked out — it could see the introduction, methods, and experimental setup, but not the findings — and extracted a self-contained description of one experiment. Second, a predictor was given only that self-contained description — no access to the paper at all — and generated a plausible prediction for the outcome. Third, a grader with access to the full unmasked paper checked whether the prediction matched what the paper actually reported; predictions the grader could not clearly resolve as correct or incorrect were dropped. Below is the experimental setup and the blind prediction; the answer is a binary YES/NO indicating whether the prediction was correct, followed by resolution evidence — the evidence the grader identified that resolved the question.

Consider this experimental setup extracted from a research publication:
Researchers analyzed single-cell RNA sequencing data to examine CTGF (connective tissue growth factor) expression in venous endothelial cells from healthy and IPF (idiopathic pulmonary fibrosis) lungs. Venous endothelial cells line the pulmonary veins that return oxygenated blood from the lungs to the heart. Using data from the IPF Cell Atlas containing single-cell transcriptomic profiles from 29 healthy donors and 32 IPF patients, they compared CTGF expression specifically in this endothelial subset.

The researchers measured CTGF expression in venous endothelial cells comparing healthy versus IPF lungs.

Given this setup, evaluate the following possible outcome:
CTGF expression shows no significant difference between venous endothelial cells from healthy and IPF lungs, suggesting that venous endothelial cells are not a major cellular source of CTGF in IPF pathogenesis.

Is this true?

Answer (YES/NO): NO